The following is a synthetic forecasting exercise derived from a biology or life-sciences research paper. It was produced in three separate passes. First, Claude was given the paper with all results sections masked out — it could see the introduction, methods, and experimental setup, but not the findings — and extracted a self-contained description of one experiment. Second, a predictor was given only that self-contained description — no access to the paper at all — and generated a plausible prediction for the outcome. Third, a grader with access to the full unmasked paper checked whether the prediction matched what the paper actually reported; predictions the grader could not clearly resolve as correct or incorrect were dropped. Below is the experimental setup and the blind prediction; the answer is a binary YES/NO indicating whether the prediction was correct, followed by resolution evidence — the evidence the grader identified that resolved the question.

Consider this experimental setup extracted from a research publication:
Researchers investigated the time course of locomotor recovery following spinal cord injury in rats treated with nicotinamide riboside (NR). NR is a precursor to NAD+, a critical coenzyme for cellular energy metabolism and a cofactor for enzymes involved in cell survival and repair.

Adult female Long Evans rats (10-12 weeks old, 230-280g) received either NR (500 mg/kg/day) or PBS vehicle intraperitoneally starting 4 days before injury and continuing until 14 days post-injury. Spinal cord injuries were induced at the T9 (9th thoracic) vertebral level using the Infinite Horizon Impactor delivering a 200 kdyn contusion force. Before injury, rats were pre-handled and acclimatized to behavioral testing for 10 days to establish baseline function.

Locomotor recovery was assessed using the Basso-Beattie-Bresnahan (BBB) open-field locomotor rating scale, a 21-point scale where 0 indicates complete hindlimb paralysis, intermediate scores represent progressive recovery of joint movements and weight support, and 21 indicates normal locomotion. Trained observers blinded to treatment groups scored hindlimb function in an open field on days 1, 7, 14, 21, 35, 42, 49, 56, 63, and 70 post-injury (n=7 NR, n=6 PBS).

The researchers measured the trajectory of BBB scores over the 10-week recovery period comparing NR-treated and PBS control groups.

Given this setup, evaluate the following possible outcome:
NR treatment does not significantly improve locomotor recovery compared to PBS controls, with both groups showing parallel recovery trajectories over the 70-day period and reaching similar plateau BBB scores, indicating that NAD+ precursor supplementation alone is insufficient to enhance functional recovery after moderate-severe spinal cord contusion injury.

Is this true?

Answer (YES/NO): NO